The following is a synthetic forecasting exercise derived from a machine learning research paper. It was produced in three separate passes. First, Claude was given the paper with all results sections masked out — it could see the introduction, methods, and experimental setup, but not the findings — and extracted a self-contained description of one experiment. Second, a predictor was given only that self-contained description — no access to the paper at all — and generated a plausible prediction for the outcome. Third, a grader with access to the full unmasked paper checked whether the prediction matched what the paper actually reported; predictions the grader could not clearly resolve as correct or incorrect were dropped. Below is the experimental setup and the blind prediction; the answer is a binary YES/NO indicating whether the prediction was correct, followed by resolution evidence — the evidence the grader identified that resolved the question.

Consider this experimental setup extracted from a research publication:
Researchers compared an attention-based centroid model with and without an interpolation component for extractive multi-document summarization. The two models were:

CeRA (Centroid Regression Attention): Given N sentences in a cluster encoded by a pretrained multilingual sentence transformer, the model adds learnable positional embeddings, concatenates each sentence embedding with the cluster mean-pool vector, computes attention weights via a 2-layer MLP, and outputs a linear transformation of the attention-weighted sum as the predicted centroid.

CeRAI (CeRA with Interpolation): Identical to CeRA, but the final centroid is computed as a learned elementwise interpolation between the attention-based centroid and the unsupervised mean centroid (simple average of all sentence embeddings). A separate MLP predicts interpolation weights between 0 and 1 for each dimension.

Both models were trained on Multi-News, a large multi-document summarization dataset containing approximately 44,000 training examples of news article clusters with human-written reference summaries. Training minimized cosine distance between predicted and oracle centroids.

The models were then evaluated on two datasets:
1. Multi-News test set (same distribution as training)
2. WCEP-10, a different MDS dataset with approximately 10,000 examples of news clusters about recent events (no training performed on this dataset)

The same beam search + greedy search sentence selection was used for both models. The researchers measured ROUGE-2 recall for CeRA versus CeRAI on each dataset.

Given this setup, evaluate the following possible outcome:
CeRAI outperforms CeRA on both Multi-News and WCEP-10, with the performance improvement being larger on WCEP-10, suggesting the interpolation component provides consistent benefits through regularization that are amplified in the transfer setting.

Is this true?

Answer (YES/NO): NO